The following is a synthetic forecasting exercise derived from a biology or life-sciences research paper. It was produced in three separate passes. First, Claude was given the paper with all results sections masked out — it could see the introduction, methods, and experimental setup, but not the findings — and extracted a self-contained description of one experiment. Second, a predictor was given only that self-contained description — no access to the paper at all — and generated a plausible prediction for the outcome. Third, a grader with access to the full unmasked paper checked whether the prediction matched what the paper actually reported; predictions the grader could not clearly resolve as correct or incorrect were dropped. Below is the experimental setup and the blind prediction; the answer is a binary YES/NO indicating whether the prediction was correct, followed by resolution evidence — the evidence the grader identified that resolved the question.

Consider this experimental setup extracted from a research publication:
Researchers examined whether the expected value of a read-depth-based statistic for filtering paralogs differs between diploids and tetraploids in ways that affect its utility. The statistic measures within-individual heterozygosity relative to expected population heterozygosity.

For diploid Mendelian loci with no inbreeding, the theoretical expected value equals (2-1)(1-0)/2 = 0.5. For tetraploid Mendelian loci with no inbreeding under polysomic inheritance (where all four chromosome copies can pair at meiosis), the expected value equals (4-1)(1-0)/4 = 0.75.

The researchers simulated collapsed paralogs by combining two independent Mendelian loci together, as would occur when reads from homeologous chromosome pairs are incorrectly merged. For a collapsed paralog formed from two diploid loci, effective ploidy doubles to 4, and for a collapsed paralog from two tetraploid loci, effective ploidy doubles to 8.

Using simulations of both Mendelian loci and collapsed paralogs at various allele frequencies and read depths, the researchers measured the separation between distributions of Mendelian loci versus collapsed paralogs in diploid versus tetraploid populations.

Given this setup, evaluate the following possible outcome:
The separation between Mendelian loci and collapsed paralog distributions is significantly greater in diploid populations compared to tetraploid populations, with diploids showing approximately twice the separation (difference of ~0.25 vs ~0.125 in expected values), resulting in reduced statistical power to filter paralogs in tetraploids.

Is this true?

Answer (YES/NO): NO